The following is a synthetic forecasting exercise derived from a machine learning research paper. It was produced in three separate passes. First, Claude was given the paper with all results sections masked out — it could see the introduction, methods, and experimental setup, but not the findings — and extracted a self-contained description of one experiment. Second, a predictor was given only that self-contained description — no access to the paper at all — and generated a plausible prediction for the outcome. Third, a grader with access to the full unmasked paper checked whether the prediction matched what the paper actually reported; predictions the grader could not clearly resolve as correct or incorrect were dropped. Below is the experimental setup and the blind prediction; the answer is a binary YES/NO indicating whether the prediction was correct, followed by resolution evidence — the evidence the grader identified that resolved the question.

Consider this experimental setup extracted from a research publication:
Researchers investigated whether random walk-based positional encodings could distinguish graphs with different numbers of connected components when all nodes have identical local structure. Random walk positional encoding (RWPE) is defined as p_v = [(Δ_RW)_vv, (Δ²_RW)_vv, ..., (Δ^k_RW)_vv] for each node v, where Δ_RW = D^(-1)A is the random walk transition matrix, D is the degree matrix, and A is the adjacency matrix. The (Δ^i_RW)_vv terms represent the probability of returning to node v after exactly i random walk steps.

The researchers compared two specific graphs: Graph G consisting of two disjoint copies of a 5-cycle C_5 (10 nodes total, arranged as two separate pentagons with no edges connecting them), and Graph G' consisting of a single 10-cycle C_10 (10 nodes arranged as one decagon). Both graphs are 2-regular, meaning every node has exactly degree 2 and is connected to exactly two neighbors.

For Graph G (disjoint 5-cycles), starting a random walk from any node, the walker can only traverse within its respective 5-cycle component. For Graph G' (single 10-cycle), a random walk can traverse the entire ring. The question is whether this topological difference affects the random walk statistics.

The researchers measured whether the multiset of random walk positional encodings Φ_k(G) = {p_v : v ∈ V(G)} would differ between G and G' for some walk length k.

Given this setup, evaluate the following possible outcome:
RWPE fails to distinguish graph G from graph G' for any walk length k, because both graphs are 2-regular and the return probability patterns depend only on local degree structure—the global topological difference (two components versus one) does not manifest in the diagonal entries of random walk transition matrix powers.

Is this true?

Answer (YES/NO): YES